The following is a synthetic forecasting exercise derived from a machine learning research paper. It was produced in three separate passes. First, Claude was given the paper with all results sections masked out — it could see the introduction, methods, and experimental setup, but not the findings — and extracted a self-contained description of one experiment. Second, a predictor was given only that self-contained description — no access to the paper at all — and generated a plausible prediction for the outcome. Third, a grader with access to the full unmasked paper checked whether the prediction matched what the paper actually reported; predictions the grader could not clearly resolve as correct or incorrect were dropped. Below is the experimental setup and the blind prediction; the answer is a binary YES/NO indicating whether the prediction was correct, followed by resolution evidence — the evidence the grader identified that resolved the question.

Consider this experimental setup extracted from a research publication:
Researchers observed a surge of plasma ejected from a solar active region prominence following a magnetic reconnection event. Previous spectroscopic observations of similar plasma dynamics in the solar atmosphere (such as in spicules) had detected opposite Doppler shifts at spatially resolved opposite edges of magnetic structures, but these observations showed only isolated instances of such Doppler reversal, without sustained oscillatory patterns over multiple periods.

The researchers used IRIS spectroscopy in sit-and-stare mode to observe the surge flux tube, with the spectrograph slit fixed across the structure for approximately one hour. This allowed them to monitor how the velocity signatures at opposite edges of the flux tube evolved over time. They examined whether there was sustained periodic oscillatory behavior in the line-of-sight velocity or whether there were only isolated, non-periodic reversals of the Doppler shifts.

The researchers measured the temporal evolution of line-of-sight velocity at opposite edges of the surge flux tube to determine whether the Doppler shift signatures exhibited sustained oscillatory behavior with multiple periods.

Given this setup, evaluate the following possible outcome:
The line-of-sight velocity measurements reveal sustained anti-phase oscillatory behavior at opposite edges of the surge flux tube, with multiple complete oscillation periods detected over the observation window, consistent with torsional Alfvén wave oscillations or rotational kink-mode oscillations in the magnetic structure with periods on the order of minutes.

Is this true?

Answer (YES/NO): YES